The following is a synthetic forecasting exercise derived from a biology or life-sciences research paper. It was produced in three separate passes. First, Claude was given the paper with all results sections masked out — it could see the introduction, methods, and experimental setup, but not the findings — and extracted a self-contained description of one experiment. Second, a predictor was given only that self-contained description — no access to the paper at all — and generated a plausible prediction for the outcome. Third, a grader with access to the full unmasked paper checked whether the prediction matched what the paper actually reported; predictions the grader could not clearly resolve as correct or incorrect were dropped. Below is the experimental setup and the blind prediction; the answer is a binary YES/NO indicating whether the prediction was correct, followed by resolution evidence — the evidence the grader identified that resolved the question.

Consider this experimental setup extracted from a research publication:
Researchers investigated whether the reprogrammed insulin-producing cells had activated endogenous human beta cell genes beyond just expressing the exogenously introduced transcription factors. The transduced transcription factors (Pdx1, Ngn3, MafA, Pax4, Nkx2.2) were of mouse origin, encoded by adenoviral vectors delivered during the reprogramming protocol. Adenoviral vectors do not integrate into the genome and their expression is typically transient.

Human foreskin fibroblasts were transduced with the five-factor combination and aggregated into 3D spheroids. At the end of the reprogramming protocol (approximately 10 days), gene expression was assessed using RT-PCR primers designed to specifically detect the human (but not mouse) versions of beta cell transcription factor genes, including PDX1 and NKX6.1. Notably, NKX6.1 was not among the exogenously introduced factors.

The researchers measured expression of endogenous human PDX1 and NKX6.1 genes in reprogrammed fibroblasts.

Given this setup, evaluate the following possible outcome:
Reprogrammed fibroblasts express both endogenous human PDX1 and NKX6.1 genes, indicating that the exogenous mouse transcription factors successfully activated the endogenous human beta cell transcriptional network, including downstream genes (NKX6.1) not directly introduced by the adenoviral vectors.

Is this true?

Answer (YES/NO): YES